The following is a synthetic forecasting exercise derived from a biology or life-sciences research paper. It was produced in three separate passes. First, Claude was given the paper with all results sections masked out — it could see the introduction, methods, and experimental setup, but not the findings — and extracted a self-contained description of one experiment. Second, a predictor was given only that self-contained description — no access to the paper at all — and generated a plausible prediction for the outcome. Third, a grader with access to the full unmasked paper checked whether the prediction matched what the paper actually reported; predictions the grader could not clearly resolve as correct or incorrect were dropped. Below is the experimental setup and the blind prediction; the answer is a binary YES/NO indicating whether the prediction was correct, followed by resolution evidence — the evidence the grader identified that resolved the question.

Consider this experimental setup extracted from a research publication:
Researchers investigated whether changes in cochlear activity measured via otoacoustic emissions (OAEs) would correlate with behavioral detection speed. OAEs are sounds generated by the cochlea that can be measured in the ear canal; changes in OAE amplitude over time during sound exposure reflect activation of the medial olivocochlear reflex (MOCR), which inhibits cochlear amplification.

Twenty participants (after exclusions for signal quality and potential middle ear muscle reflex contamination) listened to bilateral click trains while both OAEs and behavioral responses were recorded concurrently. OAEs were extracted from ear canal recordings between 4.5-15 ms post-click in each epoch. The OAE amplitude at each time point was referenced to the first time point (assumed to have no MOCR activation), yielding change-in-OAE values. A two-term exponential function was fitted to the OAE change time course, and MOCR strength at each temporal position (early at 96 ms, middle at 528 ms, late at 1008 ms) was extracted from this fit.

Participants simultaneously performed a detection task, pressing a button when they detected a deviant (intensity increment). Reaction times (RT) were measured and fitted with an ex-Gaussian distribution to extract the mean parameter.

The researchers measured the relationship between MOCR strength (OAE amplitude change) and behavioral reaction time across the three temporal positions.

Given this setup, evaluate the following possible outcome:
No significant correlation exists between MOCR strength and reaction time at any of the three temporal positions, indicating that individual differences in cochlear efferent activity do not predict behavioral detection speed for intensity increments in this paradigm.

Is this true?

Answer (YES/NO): YES